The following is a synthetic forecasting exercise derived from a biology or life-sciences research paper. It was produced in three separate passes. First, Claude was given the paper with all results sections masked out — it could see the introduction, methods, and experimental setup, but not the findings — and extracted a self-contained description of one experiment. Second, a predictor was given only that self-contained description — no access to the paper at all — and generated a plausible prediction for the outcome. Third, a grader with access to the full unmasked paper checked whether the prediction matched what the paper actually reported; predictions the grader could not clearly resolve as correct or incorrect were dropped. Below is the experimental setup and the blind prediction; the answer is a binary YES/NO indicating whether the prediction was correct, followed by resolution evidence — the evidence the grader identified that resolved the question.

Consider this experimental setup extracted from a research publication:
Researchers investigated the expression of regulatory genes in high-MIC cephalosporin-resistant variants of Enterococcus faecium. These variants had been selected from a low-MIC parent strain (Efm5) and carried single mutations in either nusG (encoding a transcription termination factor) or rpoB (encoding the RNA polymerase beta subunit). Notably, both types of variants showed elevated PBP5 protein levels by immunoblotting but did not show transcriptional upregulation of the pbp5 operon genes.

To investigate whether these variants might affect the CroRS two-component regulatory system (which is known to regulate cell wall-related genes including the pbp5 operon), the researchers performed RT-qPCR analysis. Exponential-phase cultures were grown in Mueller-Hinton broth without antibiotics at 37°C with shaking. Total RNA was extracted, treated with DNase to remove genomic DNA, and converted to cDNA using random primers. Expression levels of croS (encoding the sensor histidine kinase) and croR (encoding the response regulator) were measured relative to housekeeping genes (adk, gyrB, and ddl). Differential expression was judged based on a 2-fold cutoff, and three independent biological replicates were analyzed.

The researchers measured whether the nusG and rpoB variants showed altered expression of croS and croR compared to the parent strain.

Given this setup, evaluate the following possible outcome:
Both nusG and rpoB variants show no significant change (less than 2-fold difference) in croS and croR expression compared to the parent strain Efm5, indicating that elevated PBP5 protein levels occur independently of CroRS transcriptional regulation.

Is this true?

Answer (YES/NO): NO